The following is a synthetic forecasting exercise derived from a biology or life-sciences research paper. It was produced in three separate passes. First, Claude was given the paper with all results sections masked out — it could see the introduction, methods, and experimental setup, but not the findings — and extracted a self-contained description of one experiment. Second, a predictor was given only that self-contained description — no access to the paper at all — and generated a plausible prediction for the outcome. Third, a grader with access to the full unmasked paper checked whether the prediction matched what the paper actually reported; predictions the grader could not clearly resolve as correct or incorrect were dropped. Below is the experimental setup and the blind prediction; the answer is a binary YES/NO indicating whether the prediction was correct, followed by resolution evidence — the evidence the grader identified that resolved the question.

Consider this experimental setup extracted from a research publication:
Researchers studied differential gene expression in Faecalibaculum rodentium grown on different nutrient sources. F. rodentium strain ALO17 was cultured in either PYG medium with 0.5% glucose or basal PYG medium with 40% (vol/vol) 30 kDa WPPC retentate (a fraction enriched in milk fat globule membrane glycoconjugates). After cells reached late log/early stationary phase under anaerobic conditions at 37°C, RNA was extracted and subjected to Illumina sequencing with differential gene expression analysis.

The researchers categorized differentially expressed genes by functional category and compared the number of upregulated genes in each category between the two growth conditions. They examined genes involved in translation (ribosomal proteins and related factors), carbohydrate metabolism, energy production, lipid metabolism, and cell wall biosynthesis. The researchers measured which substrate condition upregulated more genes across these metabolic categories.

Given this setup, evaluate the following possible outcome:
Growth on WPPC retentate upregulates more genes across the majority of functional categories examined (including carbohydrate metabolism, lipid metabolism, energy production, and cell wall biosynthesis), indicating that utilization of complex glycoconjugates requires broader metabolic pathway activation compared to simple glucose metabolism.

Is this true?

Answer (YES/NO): YES